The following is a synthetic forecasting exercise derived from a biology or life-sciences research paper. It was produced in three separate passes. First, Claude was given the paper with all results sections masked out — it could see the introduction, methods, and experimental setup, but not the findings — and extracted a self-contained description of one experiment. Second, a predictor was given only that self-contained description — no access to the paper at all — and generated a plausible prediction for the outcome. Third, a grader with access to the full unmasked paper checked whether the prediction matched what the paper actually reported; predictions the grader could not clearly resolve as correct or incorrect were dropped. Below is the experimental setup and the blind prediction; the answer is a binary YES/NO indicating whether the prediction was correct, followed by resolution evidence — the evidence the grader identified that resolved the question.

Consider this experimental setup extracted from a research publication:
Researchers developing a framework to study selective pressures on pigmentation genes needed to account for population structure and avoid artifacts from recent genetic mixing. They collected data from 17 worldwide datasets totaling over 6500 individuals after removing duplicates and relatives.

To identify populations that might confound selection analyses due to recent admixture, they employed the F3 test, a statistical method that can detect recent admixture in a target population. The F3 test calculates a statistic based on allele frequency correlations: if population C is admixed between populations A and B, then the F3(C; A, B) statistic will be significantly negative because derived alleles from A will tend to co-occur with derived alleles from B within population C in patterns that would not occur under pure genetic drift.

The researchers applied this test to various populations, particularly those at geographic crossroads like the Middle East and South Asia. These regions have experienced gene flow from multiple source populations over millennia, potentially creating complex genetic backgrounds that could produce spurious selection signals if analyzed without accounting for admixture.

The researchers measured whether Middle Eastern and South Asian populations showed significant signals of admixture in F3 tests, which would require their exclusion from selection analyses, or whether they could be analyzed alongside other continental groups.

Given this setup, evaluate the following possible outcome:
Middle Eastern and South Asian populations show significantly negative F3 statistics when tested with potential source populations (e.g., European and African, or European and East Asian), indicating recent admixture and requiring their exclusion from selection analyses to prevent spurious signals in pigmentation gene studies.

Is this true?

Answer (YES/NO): YES